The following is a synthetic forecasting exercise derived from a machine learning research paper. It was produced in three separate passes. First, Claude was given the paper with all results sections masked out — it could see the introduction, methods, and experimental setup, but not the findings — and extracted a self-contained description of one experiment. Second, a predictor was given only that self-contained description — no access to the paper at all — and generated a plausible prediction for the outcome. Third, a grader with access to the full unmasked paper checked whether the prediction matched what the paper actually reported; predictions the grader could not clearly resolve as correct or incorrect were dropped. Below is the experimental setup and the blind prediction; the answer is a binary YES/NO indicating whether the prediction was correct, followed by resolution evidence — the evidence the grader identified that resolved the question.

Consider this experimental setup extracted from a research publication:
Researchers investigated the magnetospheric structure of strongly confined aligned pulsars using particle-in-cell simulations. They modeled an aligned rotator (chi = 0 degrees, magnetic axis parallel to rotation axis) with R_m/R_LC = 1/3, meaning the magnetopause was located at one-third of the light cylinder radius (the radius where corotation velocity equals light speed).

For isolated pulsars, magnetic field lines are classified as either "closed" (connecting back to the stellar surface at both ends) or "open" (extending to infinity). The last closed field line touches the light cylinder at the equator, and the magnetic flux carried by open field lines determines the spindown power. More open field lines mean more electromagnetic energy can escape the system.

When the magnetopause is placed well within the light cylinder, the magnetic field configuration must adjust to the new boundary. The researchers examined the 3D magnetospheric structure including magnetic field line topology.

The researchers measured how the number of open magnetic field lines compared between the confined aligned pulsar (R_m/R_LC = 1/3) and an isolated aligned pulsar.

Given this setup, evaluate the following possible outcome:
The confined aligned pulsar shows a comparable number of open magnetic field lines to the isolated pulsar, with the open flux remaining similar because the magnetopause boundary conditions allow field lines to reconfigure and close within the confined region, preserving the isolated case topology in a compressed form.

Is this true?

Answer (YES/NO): NO